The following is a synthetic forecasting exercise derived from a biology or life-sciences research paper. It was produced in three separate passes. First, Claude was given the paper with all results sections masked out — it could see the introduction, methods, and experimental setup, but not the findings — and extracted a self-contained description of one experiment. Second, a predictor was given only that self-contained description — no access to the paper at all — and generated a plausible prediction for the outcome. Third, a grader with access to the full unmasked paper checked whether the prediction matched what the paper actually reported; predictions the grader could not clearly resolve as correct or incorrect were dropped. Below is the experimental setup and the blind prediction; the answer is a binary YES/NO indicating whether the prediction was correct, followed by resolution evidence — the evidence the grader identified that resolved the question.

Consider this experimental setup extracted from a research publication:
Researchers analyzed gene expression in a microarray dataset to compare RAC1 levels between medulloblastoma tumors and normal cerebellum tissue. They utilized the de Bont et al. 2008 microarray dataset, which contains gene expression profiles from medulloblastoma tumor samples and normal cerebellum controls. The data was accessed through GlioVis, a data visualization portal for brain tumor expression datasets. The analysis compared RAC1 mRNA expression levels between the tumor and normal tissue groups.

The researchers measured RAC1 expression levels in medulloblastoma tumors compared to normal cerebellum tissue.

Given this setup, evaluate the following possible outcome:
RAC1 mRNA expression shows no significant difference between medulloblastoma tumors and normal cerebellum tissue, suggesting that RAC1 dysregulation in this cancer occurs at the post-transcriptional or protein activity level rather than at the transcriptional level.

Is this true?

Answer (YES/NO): NO